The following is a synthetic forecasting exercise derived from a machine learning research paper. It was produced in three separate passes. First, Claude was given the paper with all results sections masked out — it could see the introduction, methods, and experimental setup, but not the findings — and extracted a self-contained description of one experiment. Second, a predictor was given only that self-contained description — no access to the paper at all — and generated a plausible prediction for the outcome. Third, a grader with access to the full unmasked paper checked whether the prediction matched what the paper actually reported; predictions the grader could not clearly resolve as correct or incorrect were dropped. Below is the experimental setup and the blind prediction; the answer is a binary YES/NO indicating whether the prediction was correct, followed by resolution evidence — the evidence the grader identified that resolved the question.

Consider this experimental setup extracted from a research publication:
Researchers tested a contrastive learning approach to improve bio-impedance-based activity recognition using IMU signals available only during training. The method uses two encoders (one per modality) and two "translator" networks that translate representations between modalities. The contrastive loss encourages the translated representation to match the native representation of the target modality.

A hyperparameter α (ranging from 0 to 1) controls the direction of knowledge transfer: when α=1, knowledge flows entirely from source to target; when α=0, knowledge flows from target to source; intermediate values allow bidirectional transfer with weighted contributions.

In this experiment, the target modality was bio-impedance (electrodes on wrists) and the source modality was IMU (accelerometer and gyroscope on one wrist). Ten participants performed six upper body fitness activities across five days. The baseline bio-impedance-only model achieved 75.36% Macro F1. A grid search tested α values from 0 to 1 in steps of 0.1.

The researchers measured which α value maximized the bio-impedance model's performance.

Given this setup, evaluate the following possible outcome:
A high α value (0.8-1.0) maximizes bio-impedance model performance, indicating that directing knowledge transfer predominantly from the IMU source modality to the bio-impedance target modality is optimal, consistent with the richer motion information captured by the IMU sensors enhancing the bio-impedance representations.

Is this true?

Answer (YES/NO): NO